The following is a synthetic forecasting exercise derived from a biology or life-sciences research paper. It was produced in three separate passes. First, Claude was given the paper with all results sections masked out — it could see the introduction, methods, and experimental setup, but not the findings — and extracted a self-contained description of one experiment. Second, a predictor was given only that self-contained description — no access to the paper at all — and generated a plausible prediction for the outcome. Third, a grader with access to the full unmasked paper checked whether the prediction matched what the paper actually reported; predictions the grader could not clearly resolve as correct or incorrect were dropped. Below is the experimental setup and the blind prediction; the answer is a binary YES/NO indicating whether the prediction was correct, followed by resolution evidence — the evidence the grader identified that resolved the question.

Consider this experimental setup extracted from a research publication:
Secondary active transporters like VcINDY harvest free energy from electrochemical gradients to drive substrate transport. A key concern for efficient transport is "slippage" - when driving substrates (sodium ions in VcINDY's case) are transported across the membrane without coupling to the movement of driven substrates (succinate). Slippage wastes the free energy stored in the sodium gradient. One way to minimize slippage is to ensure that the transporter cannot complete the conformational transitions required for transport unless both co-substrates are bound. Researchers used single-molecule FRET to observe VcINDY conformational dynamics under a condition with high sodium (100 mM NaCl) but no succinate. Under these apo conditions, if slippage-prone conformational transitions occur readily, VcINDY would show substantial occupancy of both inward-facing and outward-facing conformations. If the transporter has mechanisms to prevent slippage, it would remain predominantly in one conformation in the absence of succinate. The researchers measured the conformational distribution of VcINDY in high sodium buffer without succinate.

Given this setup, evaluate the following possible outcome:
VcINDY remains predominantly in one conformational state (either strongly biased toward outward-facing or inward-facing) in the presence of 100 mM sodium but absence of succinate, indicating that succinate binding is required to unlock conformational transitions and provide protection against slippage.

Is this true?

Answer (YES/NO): NO